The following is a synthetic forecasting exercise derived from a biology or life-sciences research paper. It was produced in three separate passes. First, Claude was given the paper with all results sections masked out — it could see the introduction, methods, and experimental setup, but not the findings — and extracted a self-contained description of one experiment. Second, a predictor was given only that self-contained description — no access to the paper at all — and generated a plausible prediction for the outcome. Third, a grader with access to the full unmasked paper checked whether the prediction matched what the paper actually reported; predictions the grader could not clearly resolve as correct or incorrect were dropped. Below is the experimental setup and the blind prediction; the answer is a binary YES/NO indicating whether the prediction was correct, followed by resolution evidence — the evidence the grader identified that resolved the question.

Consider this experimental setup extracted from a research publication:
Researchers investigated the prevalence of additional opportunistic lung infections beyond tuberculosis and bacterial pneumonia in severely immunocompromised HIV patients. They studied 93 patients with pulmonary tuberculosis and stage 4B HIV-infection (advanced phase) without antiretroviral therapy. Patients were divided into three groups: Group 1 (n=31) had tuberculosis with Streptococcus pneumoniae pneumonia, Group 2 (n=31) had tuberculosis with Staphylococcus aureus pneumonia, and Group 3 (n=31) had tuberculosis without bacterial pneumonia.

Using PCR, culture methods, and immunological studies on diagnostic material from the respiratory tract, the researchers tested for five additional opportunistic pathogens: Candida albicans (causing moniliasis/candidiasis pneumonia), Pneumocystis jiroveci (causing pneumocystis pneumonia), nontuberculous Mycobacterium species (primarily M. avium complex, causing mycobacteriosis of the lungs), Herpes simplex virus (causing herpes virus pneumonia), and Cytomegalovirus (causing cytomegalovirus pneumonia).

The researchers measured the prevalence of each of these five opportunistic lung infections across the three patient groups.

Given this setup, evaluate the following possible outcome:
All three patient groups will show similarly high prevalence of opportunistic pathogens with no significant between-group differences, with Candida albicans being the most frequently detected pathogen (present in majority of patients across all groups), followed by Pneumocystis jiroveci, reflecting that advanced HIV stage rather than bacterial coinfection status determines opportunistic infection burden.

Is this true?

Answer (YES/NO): NO